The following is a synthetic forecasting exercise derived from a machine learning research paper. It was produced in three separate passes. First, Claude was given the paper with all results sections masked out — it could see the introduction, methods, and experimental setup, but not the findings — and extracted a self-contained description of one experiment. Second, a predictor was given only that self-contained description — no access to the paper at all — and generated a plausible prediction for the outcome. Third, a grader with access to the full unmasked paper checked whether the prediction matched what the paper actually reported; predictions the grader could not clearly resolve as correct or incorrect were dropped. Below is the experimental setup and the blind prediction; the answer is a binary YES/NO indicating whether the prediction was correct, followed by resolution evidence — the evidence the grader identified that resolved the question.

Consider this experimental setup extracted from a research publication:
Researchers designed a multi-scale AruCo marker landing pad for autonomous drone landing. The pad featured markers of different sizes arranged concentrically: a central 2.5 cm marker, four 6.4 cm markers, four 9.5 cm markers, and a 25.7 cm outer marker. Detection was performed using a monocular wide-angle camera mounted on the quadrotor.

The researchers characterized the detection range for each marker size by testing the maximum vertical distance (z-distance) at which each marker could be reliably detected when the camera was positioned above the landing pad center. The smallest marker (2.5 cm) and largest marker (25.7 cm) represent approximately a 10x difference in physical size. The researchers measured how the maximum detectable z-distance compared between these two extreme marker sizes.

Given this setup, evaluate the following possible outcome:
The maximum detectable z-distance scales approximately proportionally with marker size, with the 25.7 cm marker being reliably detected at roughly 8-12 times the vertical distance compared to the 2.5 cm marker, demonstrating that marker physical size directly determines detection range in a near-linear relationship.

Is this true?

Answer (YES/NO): NO